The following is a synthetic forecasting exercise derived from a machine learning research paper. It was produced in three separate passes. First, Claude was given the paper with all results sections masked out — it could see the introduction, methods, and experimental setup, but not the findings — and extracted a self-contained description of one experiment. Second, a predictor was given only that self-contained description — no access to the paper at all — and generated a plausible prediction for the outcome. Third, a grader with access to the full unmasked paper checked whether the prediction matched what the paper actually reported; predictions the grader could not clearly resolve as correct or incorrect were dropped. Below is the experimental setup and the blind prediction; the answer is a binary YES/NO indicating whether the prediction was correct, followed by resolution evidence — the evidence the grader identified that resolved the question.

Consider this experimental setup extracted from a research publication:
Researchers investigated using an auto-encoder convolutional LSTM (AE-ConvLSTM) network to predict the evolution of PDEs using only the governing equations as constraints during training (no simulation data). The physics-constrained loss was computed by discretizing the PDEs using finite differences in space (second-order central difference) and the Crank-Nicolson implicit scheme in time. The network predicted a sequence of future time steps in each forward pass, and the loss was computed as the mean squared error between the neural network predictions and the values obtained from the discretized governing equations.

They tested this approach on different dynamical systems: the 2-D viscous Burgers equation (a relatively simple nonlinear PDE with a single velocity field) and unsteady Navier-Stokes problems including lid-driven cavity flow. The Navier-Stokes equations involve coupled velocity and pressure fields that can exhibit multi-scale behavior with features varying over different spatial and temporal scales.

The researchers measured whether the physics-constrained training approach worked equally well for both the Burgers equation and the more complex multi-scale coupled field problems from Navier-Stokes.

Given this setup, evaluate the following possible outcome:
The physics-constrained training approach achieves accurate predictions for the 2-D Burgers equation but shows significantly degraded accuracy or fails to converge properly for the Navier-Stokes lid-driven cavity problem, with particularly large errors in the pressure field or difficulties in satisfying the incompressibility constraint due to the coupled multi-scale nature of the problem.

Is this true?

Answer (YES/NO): NO